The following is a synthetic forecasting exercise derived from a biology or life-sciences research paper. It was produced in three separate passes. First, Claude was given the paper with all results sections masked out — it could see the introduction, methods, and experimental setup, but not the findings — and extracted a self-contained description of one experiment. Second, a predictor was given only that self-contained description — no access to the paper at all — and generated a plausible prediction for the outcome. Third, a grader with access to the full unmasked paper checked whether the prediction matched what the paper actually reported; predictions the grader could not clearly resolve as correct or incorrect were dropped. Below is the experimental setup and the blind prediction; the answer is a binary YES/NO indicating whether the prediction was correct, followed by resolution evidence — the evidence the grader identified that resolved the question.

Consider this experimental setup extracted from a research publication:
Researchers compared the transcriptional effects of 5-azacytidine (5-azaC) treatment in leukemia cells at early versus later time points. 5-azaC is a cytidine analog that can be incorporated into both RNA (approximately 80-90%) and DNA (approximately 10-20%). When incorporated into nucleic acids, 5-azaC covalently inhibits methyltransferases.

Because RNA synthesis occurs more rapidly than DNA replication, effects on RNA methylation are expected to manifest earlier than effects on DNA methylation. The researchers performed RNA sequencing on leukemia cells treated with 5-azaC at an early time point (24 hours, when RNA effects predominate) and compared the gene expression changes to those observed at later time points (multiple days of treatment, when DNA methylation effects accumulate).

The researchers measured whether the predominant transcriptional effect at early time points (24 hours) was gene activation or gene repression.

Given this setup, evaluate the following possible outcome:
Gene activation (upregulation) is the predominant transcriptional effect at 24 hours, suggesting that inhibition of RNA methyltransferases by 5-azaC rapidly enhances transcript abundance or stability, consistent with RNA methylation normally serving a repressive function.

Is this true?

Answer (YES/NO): NO